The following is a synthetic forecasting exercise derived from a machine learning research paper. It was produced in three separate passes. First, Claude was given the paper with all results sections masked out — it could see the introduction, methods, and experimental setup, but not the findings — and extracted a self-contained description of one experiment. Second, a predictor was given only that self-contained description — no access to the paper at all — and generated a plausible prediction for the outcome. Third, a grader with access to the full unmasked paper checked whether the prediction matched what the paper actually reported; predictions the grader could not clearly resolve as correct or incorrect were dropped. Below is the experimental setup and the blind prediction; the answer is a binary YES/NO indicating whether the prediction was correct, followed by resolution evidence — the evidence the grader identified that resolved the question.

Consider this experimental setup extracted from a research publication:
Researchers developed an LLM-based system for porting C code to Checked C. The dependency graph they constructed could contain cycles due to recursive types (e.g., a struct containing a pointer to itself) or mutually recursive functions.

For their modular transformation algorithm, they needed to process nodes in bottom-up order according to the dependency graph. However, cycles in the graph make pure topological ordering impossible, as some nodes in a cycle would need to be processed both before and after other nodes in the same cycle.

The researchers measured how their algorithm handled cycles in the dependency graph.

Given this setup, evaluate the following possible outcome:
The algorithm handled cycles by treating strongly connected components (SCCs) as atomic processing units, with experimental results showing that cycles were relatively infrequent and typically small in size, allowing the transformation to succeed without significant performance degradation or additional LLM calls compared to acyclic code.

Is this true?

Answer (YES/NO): NO